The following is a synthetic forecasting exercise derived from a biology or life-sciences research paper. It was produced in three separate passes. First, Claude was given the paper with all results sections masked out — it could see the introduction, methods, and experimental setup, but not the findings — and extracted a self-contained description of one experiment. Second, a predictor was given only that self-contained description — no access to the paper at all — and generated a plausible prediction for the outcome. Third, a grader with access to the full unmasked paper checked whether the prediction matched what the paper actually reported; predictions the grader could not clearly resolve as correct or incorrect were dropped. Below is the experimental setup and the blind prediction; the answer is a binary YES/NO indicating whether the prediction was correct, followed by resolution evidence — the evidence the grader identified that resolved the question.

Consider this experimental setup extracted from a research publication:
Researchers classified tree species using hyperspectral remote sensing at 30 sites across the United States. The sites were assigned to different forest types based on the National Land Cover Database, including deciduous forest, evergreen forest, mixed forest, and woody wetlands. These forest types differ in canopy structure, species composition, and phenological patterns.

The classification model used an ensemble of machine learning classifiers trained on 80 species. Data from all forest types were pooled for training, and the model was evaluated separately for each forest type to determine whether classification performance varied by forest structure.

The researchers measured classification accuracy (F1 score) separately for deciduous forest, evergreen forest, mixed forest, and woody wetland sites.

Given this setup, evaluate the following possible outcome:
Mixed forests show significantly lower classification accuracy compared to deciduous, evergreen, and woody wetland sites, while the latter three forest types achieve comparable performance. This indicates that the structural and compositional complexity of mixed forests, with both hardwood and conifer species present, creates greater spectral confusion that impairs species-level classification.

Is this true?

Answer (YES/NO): NO